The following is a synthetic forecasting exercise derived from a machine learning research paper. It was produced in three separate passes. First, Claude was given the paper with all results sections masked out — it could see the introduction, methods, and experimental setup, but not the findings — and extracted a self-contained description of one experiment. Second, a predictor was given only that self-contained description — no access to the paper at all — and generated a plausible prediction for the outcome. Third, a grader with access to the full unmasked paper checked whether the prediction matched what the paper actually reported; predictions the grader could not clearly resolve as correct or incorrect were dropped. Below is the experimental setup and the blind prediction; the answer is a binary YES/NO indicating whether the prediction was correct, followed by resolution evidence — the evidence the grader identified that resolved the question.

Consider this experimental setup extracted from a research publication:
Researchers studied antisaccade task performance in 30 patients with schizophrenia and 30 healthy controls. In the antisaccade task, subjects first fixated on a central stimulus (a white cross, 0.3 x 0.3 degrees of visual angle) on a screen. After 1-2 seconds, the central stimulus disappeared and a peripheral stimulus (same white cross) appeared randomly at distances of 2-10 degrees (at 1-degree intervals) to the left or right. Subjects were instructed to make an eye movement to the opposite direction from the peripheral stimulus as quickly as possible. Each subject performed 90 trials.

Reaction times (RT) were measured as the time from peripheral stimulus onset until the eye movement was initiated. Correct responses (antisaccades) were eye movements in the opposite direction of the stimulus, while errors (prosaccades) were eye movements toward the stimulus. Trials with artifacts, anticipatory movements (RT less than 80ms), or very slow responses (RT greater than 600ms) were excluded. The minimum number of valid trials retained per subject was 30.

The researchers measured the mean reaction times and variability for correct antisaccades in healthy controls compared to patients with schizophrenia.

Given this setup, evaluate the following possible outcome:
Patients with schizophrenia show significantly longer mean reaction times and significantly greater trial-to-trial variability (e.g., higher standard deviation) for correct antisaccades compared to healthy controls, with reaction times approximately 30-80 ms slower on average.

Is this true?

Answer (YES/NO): YES